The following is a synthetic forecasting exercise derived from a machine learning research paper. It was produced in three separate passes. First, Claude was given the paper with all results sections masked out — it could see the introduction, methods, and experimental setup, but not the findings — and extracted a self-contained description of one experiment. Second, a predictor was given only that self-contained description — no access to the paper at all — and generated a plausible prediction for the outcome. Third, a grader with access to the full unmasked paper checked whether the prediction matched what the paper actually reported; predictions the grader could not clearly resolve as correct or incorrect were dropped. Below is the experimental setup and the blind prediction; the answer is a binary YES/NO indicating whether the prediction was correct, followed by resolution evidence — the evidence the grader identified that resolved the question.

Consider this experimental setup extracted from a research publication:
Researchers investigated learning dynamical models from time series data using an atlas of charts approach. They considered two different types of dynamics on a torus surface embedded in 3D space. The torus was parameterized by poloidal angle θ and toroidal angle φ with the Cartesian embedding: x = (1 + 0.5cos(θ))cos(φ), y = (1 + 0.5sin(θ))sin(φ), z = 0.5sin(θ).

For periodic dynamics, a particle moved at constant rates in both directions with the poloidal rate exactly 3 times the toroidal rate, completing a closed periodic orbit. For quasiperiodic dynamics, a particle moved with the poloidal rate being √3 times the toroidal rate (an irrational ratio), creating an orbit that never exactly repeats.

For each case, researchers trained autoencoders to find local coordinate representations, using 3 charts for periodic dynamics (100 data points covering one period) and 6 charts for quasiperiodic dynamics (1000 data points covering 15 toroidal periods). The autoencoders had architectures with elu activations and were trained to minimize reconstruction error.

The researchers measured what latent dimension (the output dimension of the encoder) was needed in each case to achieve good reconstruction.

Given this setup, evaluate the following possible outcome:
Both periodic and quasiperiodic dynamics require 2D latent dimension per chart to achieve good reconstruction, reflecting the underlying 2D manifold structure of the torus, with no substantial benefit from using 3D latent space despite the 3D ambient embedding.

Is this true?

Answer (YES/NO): NO